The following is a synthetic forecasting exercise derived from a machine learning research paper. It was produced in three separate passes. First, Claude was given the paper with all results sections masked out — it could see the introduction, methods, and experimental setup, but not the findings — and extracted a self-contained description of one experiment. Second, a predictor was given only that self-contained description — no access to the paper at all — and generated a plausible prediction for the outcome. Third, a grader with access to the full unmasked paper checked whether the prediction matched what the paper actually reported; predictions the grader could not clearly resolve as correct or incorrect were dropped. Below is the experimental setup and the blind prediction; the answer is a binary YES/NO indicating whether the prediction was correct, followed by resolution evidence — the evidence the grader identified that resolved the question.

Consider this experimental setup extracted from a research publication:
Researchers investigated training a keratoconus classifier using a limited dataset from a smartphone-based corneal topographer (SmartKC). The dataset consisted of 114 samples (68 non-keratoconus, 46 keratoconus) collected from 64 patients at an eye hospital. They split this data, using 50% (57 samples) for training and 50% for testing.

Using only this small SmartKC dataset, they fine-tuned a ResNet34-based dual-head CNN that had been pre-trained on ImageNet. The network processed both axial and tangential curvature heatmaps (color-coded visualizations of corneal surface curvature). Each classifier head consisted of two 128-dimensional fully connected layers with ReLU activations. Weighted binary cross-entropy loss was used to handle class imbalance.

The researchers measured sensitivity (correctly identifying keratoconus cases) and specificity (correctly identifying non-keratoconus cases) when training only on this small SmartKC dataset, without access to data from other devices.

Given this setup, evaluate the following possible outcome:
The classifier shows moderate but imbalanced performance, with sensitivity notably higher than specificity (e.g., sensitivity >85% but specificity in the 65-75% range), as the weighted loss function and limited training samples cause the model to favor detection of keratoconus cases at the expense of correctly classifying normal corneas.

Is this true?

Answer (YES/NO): NO